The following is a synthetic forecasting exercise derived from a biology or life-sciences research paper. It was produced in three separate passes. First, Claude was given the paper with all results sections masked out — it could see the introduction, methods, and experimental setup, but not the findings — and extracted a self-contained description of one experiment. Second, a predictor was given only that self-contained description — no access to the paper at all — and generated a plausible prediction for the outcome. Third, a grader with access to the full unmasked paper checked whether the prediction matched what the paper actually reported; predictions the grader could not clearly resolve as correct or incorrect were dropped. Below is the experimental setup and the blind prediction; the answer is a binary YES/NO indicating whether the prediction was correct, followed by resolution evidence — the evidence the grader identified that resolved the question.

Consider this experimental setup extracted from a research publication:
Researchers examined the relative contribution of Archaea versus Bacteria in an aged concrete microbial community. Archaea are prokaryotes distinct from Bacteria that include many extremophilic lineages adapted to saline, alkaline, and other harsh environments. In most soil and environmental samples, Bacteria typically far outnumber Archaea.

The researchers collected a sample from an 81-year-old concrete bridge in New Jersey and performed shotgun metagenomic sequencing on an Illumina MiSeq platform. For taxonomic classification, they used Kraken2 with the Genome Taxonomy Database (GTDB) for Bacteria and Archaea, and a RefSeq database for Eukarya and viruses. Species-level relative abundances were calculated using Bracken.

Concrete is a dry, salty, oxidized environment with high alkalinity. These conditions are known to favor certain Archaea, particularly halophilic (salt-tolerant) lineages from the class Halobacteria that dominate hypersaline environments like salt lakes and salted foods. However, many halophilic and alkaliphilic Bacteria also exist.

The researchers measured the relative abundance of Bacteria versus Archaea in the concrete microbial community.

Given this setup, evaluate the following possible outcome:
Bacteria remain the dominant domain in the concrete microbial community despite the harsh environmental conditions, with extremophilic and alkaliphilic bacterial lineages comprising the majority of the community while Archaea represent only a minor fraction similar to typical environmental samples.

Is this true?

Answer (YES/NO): NO